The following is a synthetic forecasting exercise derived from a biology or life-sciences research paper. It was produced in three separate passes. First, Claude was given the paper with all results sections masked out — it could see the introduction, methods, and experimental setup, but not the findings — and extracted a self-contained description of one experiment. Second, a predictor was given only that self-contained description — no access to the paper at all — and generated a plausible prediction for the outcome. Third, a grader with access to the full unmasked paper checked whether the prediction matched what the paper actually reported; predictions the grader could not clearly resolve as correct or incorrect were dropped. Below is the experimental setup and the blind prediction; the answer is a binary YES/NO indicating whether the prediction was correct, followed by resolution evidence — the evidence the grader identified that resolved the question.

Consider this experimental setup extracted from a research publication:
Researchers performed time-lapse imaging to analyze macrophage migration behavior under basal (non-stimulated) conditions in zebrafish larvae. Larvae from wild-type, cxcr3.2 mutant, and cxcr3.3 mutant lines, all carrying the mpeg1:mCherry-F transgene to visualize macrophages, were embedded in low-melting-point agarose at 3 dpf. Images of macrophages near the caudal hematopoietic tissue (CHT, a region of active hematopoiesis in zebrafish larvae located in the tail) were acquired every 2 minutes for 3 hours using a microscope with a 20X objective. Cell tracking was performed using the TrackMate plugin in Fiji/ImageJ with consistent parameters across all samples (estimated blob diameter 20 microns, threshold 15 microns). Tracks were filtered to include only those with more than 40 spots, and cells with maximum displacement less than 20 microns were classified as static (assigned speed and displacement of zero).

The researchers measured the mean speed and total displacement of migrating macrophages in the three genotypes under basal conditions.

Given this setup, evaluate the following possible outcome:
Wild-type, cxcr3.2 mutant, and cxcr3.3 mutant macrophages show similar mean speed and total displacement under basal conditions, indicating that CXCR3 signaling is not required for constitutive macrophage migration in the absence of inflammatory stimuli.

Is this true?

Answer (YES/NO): NO